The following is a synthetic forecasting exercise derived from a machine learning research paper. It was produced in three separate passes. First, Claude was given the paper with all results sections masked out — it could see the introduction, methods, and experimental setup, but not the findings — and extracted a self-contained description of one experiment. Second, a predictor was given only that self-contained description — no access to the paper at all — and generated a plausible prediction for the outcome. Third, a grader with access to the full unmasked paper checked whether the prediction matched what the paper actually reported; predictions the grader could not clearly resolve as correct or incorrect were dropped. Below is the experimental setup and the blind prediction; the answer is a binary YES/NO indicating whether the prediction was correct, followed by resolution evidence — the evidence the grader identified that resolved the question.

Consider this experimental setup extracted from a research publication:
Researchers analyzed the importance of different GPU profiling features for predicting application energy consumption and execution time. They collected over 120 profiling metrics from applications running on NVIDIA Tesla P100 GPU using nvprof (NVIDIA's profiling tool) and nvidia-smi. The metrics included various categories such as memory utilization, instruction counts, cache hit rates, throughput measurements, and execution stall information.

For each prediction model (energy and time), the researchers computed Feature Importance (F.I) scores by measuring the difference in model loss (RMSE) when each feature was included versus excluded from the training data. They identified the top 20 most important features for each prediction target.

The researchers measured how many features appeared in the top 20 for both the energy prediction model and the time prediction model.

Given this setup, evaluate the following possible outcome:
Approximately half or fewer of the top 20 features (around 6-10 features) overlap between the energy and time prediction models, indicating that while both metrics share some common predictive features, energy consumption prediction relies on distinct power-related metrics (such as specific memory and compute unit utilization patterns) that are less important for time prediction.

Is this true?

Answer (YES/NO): NO